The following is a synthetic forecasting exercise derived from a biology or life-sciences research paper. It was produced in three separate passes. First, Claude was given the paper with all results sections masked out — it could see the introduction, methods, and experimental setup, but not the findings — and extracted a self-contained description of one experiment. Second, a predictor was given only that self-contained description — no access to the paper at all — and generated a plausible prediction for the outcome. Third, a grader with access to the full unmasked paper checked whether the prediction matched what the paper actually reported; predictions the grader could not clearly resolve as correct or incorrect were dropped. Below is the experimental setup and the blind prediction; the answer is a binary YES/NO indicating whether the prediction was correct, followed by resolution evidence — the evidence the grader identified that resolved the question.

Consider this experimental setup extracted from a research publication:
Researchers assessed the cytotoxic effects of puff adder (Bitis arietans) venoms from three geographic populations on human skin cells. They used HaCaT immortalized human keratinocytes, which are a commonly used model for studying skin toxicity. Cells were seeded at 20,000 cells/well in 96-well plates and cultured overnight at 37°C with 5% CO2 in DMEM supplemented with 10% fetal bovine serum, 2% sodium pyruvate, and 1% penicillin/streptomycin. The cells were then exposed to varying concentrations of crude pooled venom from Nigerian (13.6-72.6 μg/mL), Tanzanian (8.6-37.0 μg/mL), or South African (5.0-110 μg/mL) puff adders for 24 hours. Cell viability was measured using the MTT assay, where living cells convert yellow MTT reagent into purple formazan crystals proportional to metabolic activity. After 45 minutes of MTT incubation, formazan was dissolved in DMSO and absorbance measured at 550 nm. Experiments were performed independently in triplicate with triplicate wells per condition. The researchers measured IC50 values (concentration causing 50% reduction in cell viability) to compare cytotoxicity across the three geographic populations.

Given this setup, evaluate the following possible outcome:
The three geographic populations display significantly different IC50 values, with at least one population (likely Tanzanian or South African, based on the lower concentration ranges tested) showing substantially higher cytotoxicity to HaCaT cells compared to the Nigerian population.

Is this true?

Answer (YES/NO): YES